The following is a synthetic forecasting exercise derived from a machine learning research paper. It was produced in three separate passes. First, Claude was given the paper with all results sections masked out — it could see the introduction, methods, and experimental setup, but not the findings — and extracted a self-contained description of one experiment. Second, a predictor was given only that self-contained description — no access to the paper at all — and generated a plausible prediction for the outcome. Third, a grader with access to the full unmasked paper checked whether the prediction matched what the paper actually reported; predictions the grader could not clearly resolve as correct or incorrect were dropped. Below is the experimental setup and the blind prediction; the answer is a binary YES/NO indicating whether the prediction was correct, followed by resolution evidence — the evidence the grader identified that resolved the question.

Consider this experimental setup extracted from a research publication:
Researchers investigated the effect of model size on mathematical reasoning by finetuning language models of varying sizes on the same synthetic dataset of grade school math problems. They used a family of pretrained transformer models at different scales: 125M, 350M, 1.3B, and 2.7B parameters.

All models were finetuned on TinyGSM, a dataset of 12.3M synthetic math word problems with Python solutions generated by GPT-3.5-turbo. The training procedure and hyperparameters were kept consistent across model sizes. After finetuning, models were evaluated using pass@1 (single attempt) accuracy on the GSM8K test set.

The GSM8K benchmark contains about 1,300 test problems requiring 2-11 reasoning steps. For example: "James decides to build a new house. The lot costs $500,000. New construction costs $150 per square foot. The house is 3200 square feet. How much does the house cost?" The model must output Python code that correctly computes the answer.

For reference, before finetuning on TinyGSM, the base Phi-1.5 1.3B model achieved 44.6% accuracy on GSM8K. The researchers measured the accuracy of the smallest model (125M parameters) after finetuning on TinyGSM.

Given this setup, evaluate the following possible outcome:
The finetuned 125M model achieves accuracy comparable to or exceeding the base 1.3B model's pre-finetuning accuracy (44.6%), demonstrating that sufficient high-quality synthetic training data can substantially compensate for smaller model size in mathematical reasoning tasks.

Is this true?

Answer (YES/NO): YES